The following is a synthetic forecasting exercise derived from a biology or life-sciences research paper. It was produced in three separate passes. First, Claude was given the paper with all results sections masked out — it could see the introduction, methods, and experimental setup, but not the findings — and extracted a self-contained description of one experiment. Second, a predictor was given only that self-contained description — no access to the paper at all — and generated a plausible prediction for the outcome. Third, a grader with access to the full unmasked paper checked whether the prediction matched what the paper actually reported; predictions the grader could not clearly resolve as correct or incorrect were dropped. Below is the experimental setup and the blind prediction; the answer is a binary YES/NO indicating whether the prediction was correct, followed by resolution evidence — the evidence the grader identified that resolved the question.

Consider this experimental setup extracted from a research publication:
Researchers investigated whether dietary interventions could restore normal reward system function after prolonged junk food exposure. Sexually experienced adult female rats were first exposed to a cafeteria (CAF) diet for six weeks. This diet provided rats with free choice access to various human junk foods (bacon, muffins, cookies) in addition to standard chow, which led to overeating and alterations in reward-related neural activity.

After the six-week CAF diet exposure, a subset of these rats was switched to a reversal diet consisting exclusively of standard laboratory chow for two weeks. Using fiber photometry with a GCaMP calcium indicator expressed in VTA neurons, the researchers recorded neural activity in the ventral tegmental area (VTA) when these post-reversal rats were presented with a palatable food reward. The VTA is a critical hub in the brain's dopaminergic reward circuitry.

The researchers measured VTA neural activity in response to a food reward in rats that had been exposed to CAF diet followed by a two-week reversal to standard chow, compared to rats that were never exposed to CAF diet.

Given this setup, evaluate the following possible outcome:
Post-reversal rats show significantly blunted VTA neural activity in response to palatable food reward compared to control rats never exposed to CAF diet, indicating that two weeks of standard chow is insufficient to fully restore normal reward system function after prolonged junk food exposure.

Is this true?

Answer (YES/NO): YES